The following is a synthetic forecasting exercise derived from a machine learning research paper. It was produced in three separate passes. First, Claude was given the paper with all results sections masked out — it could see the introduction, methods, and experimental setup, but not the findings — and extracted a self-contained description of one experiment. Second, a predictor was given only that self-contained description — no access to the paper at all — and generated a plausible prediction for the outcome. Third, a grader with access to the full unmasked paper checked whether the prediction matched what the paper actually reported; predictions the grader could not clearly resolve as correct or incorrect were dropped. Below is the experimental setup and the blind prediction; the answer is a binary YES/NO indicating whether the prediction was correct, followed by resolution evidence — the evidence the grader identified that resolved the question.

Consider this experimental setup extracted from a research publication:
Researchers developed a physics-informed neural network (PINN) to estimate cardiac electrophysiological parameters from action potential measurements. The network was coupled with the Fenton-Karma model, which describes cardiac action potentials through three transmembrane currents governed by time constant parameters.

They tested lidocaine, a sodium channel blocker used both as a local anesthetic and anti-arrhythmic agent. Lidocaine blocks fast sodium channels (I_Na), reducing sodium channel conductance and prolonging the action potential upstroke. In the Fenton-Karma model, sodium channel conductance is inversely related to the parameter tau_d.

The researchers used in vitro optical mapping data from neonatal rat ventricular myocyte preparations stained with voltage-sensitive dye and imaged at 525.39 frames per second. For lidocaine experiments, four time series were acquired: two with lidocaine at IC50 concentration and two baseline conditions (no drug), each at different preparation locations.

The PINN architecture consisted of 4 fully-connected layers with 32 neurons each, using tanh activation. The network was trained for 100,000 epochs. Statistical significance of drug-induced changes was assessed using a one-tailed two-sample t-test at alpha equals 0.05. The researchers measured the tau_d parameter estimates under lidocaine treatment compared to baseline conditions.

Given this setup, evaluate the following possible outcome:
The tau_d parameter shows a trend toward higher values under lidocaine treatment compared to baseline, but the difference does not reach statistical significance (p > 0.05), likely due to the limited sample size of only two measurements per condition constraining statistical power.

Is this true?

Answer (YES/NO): NO